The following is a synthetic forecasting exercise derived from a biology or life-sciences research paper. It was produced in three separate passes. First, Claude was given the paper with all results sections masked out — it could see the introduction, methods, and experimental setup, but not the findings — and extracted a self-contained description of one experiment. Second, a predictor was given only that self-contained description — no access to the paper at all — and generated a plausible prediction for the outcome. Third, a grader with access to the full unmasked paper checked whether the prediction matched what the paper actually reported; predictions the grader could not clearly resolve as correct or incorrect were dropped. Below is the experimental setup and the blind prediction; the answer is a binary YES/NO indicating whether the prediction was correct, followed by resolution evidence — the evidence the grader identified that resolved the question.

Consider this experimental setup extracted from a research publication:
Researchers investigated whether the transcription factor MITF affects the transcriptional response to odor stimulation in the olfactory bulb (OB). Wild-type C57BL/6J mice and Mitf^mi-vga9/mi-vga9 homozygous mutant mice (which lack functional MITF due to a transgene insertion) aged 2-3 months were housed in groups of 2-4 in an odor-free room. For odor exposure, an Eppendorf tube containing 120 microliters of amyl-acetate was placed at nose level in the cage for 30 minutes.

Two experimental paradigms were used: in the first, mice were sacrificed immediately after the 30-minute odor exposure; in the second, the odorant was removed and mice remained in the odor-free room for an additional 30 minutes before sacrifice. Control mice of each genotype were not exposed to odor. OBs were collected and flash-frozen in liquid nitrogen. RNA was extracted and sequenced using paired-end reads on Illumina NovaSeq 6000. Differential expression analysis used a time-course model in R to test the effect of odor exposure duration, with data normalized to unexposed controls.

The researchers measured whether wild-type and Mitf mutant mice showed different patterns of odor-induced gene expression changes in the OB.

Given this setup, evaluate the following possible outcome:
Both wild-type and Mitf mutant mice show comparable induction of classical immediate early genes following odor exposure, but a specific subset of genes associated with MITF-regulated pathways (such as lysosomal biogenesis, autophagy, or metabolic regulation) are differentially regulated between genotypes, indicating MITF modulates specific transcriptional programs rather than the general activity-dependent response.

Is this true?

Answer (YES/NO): NO